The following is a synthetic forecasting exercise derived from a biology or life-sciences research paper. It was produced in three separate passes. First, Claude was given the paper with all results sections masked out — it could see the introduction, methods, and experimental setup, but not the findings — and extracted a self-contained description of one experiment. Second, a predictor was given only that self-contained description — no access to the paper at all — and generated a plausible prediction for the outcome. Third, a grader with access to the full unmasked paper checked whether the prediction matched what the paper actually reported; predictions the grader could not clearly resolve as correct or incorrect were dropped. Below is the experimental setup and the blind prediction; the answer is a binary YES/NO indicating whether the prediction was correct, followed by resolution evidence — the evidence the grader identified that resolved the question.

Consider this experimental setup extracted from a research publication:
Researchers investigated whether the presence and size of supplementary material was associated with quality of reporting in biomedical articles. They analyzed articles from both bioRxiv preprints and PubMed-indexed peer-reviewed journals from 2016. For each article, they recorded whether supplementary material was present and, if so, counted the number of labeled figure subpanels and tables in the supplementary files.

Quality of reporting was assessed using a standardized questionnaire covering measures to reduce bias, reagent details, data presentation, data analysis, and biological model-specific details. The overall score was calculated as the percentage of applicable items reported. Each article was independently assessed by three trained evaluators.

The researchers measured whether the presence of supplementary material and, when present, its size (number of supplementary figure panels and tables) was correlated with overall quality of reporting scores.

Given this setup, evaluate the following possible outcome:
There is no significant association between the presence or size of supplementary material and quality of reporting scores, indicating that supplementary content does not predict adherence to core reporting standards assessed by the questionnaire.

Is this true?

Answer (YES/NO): YES